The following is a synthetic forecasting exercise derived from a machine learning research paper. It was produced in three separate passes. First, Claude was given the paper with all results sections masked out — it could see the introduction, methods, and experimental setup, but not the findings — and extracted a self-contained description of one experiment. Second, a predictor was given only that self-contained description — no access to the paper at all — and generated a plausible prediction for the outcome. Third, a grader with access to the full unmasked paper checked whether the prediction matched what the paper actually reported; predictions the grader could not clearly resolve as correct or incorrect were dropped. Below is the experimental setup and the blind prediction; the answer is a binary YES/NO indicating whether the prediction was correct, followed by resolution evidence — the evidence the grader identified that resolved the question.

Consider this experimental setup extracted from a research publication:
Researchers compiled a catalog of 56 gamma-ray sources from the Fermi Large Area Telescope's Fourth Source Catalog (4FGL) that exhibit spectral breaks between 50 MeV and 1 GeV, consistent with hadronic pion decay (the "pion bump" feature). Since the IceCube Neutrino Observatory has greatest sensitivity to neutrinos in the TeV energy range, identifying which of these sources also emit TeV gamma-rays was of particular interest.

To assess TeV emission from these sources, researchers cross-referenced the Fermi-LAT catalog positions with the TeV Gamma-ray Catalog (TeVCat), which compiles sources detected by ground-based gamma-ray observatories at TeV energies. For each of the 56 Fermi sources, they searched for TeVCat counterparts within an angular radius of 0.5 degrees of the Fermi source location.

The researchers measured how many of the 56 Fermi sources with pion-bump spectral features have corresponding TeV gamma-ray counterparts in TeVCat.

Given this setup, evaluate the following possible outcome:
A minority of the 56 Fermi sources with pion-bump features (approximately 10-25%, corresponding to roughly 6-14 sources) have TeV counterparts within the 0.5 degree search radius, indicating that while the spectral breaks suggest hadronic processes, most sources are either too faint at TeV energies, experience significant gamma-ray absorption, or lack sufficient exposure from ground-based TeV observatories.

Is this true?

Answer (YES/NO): NO